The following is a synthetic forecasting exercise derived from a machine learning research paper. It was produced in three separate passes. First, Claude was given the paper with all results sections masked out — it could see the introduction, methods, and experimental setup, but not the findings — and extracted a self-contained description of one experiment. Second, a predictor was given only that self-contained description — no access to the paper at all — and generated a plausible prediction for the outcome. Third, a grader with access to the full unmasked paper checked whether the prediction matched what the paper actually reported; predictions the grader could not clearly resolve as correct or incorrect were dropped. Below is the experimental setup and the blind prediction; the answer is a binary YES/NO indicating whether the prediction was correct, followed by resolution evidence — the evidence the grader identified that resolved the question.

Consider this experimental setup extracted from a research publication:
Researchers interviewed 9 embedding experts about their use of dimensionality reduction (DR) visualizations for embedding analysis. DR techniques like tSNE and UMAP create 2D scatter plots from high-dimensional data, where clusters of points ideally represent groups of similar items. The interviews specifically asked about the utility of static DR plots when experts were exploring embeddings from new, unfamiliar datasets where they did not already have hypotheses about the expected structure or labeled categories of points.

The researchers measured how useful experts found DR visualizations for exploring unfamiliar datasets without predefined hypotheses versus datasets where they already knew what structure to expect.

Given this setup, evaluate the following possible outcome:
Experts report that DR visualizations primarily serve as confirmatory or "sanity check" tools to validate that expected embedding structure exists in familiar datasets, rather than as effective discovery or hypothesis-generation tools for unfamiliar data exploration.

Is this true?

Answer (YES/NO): YES